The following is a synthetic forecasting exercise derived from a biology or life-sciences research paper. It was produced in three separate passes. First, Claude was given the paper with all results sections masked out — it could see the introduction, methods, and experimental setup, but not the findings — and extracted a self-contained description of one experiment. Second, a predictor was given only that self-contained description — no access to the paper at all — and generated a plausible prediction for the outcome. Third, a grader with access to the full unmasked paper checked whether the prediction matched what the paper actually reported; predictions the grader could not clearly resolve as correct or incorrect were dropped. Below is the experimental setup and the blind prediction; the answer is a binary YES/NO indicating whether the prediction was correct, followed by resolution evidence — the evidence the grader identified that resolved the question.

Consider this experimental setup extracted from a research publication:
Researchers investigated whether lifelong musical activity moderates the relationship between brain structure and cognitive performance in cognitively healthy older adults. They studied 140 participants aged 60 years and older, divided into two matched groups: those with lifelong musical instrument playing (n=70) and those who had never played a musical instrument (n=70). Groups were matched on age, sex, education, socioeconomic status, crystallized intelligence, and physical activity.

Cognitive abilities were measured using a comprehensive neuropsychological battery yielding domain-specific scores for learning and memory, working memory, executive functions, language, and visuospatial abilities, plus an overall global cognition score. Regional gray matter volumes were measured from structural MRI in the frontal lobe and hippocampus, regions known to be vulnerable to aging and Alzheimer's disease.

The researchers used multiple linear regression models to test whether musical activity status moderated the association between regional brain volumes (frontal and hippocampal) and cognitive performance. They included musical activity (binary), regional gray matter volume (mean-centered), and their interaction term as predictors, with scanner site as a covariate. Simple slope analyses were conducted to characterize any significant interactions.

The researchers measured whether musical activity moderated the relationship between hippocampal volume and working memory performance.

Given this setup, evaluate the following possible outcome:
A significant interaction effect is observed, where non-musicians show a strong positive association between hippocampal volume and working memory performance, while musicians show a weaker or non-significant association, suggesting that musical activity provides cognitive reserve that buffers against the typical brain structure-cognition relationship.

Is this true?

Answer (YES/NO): NO